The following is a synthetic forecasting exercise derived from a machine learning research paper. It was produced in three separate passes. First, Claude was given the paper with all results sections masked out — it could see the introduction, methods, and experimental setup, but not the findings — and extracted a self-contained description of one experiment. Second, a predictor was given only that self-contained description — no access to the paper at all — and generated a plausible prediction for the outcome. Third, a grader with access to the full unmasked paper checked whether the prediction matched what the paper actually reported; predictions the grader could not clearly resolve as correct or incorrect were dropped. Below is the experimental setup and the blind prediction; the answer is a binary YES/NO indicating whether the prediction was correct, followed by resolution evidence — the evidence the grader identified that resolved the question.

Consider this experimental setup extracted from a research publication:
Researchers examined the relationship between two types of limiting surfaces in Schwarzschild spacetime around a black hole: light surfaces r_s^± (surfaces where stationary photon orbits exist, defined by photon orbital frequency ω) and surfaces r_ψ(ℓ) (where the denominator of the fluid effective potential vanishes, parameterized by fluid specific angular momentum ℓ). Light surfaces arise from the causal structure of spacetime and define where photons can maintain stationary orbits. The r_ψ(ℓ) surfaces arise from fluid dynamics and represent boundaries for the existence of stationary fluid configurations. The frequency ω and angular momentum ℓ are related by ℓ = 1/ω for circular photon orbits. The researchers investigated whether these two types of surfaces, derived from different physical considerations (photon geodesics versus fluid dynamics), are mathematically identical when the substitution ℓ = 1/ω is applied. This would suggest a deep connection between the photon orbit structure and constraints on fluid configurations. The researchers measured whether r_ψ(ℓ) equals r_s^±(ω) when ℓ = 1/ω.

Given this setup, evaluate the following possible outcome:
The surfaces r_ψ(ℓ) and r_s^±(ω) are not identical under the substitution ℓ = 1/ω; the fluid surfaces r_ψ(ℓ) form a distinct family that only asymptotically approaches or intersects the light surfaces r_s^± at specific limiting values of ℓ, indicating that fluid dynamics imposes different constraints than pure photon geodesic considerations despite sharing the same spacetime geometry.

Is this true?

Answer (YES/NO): NO